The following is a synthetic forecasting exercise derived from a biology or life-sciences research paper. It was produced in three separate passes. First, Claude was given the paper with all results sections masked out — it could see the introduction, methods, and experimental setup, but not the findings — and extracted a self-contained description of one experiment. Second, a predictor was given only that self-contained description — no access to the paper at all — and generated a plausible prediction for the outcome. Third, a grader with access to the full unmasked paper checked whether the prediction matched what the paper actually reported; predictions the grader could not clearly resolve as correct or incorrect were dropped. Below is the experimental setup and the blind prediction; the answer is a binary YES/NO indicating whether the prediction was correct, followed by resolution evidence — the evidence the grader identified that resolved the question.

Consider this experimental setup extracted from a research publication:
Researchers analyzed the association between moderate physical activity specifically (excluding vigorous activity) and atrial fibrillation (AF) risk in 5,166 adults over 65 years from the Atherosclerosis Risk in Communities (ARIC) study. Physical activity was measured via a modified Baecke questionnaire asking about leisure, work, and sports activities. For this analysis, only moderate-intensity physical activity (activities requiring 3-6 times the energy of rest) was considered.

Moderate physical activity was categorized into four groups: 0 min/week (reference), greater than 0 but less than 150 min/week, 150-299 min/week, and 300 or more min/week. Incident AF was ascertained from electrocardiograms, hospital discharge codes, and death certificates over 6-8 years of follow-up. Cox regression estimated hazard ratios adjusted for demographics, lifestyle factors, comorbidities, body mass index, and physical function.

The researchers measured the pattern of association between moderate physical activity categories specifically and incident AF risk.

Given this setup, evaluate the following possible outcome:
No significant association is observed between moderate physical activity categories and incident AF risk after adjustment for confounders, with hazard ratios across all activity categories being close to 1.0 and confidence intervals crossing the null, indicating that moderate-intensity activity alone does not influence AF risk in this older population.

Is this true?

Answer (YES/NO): NO